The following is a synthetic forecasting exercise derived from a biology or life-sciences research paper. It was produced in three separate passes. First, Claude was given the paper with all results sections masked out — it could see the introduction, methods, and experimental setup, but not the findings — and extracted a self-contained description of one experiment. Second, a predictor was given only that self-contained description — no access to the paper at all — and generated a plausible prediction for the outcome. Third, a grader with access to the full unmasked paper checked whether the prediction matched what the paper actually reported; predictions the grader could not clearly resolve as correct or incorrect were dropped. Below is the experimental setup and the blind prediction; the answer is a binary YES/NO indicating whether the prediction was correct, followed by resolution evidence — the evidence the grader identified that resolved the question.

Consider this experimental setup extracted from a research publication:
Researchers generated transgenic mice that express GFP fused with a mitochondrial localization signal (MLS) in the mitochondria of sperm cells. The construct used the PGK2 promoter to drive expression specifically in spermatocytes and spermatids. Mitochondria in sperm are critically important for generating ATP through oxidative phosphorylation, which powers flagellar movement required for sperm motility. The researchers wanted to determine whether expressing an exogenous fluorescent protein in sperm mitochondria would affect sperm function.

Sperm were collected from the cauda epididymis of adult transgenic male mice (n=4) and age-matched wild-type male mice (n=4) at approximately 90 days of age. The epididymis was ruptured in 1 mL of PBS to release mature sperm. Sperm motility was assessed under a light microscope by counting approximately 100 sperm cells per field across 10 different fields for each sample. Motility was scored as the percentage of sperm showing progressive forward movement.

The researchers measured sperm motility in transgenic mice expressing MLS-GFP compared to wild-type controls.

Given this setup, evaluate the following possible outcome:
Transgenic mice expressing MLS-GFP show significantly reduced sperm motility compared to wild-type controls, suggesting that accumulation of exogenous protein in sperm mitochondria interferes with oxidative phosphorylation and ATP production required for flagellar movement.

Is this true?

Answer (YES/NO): NO